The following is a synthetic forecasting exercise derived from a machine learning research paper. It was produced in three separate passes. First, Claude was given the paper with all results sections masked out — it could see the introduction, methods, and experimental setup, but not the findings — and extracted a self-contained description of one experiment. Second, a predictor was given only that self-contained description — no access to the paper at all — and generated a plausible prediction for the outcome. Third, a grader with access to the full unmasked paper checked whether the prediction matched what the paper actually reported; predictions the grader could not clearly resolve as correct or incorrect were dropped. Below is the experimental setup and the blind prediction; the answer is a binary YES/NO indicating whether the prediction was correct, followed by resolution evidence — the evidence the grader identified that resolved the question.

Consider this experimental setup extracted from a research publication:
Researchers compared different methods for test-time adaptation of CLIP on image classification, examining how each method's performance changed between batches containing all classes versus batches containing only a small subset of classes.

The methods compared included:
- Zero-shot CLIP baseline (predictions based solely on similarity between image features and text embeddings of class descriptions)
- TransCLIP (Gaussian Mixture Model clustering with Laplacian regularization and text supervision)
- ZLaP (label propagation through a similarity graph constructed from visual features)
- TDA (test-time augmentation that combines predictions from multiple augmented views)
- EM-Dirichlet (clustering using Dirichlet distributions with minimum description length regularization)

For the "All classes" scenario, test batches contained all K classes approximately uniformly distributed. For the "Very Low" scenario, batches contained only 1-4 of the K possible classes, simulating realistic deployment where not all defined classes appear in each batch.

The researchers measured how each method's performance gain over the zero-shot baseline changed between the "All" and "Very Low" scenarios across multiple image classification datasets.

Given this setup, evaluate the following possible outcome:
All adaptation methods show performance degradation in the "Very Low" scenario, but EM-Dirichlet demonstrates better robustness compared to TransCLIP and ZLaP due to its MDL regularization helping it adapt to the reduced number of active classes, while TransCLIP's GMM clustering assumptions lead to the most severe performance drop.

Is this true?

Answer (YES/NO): NO